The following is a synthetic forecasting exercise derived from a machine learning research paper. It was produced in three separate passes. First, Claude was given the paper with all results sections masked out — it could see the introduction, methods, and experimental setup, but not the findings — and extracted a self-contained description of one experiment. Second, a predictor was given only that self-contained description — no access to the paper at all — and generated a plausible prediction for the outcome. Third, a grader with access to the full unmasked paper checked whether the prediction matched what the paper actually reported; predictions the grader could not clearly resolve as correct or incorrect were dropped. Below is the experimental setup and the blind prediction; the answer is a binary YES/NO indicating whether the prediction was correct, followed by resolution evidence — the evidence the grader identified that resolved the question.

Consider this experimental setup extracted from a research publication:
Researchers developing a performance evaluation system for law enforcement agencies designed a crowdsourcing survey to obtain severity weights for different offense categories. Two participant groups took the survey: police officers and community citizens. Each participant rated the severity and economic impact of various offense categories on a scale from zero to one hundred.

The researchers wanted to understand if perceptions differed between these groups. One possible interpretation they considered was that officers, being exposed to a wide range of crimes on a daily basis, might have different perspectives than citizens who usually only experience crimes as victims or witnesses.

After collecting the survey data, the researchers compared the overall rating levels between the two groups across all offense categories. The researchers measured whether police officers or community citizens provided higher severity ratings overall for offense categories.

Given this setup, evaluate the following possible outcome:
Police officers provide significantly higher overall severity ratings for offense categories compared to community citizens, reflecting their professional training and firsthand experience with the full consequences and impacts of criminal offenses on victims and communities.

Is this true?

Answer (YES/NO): NO